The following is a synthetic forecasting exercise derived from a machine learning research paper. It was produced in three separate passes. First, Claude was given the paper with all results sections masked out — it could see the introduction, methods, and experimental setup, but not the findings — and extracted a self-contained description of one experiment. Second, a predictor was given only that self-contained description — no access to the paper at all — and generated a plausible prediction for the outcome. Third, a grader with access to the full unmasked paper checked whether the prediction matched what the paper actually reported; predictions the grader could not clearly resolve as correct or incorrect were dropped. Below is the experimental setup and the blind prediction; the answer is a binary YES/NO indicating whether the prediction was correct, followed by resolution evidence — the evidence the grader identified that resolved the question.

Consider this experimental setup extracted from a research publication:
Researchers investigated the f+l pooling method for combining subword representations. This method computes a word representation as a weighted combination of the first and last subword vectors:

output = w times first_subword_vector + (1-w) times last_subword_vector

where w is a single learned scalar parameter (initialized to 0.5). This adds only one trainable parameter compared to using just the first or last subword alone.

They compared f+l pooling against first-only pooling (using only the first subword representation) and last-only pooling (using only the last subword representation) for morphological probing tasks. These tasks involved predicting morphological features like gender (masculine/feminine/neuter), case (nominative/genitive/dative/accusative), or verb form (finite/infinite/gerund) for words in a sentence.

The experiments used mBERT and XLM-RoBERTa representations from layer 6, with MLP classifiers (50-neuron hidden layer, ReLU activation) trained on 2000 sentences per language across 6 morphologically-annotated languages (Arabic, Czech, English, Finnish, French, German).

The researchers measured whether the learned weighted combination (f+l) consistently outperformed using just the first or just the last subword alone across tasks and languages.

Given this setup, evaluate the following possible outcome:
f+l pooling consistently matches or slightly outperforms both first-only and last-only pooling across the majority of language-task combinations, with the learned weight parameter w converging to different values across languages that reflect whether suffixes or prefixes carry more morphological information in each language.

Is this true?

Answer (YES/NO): NO